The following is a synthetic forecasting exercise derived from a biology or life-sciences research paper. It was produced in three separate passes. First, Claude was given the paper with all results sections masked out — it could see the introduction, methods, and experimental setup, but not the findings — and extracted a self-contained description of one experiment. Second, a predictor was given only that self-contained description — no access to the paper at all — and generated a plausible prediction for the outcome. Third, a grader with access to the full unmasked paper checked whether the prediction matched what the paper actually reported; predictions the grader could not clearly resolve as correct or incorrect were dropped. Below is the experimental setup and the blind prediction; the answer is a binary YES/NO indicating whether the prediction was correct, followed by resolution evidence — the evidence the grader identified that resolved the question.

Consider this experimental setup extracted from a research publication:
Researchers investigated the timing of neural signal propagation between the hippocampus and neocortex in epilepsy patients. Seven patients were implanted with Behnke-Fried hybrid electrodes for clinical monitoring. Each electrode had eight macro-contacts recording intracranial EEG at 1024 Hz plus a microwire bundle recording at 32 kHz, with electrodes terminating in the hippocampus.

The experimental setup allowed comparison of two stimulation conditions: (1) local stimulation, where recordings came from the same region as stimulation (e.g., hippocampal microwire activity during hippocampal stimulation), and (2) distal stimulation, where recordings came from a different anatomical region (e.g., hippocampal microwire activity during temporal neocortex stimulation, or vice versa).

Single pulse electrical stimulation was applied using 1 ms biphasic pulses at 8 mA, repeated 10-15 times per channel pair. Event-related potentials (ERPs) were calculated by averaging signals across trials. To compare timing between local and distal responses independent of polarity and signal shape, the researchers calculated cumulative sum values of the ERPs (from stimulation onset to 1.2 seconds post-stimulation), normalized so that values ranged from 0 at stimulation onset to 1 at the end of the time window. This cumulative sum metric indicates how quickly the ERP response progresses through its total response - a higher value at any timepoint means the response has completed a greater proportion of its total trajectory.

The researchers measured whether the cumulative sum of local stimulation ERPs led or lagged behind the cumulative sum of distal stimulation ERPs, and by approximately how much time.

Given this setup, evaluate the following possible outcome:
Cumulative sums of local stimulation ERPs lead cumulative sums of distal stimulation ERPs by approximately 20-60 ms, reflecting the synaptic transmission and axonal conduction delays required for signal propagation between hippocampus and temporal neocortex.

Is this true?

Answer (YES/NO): NO